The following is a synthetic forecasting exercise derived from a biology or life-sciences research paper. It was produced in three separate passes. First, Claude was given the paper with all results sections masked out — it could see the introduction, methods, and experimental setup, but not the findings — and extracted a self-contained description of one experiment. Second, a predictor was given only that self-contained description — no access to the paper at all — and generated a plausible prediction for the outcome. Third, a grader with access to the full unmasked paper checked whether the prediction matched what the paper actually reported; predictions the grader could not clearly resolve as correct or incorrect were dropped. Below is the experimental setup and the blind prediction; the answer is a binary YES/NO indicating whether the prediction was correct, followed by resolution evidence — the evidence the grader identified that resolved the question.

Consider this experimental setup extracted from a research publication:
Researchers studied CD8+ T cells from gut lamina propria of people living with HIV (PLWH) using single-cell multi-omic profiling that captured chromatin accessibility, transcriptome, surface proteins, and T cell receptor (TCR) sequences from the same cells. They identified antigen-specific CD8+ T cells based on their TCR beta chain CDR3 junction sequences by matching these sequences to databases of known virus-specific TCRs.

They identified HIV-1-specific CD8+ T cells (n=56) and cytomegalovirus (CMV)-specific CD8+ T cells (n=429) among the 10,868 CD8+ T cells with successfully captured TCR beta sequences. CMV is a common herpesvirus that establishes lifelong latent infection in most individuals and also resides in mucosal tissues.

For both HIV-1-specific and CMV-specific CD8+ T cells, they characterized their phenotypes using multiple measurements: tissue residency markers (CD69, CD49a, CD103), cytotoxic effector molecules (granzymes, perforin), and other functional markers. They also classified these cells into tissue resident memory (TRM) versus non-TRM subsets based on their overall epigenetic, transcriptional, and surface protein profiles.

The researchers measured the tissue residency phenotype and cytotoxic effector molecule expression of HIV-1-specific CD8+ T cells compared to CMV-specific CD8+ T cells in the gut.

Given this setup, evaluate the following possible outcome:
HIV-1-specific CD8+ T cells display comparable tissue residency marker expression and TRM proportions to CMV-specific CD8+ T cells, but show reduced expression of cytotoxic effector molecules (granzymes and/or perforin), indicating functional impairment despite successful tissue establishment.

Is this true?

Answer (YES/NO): NO